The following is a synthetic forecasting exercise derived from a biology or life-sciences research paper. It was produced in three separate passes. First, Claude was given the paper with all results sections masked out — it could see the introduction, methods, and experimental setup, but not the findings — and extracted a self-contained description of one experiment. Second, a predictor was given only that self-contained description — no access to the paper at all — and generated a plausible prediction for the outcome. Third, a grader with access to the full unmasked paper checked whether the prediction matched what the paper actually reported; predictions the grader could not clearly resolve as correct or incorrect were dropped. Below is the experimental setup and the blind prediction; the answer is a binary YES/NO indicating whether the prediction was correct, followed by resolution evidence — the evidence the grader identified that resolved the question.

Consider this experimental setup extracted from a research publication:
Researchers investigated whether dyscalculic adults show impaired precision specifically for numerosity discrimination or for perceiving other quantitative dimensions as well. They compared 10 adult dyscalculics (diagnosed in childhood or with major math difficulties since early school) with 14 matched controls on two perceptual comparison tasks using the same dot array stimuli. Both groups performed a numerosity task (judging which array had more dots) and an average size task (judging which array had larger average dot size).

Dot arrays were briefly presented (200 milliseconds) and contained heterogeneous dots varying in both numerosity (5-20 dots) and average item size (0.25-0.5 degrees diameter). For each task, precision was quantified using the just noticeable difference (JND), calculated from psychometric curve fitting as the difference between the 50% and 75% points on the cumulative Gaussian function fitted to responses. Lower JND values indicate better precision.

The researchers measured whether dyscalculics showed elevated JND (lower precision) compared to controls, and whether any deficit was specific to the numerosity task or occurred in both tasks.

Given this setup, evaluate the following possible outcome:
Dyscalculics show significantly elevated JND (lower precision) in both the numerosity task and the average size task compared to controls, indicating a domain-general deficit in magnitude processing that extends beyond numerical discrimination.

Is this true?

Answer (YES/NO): NO